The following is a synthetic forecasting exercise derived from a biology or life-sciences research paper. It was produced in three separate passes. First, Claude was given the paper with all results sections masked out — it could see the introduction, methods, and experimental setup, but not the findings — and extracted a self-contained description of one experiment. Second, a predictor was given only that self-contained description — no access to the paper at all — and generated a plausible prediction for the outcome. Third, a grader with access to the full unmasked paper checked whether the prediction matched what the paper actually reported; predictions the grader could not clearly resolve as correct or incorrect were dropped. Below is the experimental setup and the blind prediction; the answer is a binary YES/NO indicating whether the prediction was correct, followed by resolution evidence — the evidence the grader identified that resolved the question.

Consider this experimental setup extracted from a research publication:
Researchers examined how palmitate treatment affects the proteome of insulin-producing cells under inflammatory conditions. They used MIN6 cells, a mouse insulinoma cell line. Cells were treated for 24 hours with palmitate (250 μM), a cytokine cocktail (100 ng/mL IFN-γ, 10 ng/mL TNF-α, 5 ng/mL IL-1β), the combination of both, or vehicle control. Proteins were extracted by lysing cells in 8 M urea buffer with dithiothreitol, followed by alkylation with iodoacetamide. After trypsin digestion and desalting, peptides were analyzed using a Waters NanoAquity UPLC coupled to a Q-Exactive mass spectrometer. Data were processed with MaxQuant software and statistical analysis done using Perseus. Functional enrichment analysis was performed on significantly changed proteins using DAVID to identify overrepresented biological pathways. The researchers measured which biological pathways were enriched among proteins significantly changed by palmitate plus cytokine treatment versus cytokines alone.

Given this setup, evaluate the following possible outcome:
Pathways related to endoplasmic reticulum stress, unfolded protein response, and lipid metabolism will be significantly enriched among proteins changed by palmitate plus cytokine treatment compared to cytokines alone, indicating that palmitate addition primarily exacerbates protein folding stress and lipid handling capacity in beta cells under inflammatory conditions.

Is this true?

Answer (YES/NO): NO